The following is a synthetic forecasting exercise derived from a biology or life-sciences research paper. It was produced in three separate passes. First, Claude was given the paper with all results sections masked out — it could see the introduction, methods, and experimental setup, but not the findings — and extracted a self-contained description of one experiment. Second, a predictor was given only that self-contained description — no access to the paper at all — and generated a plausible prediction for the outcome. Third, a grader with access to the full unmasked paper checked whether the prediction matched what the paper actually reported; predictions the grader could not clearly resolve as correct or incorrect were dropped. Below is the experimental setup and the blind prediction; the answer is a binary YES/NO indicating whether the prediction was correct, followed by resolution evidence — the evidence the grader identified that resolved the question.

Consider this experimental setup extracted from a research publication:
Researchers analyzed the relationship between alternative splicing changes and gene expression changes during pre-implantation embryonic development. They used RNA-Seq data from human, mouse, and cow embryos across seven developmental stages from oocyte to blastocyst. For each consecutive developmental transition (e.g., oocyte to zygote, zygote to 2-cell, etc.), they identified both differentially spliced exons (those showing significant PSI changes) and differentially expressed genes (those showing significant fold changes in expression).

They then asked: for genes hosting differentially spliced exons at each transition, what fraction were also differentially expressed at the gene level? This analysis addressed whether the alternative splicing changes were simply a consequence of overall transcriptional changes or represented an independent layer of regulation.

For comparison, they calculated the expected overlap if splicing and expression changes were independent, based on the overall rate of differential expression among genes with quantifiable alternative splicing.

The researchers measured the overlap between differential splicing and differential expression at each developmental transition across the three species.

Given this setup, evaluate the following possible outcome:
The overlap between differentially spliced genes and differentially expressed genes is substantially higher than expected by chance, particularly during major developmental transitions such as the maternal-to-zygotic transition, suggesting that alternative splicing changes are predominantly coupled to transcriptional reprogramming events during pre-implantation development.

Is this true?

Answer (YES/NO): NO